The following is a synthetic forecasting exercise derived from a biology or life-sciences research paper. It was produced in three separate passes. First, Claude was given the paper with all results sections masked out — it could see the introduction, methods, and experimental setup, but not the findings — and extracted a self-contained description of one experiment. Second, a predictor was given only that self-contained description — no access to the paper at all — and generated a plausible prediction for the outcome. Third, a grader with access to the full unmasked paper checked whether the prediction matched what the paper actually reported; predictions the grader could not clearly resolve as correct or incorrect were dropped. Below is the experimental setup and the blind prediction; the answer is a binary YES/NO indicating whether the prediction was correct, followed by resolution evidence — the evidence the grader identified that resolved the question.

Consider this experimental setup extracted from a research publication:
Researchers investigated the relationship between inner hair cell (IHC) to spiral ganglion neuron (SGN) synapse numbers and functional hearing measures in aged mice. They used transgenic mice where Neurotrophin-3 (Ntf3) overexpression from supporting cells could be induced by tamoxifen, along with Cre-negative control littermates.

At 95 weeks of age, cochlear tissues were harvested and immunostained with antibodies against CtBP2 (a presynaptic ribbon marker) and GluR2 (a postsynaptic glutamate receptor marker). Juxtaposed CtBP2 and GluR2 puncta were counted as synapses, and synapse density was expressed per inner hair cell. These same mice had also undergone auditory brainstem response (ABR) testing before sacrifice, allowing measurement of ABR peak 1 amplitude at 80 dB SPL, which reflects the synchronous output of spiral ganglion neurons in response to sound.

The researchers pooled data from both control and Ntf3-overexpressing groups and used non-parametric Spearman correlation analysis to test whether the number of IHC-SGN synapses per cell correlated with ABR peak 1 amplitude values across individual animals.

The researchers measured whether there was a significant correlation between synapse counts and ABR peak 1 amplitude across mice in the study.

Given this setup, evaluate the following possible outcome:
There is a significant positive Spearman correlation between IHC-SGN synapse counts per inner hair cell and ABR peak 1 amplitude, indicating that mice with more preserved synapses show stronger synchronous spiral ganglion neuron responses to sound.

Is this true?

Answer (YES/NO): YES